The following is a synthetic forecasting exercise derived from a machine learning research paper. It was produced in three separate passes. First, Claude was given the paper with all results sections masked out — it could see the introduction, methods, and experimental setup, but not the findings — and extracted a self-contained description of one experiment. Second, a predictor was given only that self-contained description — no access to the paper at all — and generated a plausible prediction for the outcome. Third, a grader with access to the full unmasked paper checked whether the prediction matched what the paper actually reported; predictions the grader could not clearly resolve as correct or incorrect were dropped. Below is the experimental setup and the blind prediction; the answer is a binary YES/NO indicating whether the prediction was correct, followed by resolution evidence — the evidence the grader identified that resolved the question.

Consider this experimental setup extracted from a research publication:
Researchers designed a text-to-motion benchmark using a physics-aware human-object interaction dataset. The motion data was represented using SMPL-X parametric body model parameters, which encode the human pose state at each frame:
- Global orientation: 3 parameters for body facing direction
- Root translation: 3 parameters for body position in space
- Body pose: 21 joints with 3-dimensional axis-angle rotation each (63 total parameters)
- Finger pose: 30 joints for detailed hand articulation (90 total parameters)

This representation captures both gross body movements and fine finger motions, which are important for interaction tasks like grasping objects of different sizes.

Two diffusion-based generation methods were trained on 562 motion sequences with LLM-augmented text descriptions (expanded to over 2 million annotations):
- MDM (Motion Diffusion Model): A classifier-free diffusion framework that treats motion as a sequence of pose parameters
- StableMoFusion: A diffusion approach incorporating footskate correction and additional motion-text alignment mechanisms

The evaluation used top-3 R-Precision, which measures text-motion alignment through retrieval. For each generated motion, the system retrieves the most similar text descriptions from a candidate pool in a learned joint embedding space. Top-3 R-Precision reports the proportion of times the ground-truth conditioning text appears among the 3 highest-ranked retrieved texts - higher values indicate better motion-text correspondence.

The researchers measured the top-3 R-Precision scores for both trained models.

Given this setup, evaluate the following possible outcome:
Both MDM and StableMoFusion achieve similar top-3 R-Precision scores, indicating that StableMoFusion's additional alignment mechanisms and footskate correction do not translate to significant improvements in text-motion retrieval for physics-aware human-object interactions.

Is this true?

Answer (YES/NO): NO